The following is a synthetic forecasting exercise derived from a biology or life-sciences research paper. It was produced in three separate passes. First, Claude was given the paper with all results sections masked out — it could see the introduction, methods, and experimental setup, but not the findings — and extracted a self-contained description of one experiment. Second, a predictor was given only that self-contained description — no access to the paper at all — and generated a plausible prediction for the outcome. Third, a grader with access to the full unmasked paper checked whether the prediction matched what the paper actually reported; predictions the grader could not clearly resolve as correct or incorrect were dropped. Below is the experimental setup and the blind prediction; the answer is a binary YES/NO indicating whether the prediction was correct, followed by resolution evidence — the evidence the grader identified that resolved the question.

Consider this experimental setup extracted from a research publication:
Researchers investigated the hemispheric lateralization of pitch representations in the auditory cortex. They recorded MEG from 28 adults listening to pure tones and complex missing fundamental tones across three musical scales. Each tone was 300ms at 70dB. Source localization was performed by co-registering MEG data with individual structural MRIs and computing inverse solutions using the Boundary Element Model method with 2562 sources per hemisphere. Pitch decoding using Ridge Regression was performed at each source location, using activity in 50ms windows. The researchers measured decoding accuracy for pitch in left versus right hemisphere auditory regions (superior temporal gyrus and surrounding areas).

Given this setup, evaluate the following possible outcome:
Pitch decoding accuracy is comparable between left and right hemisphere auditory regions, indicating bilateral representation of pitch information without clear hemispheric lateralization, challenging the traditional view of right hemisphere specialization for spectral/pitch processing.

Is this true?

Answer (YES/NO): NO